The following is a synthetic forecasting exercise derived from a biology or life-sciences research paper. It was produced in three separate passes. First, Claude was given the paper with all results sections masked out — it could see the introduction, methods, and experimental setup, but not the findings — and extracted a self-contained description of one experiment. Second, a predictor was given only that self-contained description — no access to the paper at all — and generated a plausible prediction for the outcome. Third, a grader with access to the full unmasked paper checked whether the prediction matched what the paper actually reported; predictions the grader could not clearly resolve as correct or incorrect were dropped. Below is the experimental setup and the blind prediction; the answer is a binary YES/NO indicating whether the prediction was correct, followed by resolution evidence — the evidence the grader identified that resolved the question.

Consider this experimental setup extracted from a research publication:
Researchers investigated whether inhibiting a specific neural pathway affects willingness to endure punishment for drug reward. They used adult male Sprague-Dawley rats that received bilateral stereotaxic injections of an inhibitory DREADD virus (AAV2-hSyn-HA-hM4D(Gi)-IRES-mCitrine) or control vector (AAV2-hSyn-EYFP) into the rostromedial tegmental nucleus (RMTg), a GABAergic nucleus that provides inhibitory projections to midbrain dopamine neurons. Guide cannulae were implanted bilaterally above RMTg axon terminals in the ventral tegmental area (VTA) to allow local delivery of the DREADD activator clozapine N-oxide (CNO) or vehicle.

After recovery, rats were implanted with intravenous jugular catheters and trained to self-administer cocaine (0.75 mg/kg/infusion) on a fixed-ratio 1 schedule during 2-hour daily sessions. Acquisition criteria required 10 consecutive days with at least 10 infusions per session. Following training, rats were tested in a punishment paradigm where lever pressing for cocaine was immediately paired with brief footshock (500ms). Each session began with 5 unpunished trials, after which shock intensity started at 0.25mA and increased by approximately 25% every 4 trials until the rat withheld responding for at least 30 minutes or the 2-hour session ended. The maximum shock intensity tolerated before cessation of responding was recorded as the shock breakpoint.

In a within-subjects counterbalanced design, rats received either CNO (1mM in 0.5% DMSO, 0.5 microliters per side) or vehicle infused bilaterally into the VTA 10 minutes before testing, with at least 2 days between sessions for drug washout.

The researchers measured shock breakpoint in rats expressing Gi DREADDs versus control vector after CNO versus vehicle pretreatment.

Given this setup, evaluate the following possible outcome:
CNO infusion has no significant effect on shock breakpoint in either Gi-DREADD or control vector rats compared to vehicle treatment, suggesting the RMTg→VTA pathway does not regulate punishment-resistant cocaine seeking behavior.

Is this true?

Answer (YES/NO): NO